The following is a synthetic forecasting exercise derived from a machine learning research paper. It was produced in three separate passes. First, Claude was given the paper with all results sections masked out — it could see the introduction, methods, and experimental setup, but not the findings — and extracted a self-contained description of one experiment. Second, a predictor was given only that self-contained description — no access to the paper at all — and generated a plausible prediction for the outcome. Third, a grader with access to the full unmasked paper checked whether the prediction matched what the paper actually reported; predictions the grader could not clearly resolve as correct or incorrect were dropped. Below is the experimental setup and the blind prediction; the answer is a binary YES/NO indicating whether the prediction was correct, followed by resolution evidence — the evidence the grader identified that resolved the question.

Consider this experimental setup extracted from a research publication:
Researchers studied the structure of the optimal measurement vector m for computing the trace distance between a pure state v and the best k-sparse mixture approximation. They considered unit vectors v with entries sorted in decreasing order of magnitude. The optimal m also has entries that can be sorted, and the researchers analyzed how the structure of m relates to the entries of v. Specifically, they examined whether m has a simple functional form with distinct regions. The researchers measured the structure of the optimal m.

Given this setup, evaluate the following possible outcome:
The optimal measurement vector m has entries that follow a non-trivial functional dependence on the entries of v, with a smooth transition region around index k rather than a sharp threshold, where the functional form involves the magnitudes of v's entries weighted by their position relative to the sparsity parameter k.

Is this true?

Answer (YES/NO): NO